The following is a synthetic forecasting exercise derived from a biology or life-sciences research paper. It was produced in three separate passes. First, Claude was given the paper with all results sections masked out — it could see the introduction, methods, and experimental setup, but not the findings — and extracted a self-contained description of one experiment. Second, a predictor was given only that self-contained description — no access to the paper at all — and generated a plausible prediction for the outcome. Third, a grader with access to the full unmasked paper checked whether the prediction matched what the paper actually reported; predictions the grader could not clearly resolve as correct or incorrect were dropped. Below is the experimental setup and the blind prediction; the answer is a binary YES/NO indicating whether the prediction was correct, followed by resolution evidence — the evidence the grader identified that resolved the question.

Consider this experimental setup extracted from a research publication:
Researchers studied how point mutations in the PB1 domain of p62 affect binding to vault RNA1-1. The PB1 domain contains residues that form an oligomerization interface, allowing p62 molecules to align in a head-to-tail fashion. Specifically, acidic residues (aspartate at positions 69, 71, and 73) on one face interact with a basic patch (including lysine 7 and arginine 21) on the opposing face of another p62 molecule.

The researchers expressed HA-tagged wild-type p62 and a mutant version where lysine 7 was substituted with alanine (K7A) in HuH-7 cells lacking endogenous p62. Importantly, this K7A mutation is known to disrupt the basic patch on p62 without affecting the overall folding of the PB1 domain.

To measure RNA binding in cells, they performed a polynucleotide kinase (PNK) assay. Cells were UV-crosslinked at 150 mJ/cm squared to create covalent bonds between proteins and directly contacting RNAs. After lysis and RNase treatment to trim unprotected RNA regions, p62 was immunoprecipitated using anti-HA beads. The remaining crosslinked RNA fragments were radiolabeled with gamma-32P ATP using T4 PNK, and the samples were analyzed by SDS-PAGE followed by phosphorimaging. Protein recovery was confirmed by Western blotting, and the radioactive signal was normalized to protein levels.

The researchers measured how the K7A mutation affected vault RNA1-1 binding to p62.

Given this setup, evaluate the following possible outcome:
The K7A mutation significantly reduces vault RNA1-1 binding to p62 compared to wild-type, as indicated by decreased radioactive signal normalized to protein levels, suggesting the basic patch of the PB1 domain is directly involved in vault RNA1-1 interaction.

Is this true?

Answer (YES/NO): YES